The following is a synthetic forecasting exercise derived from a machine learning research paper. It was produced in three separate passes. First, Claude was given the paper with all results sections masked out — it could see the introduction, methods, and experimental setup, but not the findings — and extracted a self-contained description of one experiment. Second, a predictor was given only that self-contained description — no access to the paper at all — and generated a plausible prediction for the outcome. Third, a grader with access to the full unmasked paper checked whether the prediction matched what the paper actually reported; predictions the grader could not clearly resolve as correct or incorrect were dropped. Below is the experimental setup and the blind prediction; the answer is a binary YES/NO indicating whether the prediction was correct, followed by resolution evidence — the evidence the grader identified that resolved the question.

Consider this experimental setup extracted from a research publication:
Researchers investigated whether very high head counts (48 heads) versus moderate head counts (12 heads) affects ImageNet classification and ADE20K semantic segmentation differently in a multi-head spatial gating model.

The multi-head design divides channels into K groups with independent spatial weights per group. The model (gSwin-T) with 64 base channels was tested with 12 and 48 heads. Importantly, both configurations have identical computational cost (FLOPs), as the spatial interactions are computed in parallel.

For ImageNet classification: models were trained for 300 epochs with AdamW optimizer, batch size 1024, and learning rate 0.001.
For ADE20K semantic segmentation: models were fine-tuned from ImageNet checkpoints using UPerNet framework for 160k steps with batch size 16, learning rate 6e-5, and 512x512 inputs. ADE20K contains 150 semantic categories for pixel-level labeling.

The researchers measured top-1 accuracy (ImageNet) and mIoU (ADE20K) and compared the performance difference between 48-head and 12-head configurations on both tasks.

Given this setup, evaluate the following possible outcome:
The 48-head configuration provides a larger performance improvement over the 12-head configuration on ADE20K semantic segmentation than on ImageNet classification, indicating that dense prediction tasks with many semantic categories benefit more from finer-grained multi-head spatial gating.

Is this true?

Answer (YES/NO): NO